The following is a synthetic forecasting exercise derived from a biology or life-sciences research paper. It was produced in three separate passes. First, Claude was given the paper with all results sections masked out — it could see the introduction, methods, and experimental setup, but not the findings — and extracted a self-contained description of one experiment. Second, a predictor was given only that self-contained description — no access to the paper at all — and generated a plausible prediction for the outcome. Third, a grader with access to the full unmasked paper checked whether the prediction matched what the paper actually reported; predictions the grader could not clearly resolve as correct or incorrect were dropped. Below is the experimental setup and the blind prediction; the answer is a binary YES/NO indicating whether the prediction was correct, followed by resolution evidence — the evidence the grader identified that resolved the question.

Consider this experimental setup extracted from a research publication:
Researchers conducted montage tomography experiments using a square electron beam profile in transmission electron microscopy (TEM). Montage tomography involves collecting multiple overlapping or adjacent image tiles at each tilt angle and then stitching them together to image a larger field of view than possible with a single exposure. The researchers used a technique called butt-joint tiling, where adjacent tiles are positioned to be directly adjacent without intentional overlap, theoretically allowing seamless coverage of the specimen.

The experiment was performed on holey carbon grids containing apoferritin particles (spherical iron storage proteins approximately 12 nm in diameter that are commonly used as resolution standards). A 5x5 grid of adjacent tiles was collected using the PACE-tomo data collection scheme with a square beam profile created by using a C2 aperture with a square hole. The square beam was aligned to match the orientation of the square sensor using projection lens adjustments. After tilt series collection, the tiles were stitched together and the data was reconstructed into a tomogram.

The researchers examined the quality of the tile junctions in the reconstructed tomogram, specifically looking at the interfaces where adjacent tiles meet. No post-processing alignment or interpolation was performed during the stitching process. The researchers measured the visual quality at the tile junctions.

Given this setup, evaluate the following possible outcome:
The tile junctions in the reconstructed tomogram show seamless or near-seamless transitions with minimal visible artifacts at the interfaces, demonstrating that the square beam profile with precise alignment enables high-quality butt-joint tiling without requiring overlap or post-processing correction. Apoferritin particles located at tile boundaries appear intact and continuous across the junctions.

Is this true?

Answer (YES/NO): NO